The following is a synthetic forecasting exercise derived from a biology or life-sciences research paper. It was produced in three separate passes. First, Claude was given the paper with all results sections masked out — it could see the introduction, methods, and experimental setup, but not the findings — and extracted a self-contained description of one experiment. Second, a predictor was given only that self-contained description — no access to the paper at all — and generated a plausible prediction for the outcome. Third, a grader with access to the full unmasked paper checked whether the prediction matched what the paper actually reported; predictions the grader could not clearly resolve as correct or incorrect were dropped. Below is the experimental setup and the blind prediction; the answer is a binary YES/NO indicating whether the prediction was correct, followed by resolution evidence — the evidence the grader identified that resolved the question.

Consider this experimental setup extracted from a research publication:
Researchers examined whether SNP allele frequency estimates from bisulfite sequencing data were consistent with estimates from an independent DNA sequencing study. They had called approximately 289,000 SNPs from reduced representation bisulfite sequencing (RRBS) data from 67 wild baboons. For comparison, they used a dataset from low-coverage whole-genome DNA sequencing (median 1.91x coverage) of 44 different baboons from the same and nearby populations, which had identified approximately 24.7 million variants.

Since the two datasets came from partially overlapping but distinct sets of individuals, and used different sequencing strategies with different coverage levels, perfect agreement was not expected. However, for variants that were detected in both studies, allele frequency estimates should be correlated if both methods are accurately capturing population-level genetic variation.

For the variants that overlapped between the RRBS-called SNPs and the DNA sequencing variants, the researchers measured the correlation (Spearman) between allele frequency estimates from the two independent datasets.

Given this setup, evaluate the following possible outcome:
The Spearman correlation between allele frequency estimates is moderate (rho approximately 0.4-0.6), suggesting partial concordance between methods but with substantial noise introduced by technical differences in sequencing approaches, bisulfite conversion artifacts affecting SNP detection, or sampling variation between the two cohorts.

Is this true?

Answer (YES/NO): YES